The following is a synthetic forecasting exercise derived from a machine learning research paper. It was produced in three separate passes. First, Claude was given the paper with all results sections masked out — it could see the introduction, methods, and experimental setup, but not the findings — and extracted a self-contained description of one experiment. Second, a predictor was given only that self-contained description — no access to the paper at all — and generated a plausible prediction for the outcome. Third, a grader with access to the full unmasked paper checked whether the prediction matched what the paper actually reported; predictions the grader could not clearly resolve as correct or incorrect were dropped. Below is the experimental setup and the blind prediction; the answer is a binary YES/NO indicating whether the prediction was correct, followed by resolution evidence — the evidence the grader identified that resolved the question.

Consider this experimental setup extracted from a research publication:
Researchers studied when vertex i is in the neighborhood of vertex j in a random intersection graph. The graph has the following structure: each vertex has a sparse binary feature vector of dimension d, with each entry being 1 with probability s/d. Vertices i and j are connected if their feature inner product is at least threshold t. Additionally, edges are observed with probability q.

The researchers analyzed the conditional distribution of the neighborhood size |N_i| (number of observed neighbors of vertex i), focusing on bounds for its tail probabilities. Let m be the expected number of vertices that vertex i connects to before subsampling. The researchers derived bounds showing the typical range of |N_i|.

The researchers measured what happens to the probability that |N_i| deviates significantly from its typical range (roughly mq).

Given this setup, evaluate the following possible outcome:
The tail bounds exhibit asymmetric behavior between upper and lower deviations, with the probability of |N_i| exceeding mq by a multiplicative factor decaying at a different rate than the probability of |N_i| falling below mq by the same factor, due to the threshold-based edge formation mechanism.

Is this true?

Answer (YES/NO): YES